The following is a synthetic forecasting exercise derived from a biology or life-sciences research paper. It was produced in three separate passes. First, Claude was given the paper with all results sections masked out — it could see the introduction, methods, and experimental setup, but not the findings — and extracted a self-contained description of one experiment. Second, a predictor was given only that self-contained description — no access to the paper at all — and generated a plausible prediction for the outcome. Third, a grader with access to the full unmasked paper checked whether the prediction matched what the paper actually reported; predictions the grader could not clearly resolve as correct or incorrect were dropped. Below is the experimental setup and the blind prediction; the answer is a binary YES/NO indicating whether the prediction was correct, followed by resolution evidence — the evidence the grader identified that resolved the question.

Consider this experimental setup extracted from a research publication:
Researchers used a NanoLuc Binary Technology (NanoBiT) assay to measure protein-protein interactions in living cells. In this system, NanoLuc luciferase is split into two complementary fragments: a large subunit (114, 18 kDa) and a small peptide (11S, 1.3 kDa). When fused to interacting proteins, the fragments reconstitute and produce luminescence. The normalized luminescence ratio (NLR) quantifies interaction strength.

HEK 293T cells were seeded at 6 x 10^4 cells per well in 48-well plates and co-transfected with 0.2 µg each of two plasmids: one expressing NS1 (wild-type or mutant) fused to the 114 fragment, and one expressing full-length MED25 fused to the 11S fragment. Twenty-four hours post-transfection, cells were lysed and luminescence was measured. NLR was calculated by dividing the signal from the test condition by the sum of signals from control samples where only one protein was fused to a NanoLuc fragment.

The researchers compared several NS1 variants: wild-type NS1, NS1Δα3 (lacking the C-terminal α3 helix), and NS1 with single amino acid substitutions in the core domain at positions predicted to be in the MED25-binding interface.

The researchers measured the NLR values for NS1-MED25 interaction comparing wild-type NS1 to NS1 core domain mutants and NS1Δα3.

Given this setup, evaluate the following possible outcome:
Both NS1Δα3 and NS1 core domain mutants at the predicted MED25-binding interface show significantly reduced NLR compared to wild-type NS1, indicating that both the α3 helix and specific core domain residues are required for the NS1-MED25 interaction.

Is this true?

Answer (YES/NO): YES